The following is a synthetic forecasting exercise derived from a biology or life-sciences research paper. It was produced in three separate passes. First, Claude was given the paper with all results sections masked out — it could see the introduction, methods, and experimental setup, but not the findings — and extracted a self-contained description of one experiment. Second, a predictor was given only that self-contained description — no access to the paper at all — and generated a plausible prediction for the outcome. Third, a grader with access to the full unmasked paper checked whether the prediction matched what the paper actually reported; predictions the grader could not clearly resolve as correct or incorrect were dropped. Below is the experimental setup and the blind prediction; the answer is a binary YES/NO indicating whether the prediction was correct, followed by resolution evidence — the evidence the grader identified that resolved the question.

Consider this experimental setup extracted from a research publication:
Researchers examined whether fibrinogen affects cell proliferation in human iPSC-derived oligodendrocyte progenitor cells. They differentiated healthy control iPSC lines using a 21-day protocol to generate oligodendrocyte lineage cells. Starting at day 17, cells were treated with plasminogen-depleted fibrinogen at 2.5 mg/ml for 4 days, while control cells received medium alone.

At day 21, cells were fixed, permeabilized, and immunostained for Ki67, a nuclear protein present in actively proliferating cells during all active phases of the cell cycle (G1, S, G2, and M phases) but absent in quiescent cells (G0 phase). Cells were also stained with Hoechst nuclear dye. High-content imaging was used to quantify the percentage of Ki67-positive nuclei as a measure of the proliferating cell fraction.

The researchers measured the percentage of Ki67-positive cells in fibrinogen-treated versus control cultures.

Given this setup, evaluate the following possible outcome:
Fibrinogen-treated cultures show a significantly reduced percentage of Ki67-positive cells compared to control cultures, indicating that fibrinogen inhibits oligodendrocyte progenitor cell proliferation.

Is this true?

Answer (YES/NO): NO